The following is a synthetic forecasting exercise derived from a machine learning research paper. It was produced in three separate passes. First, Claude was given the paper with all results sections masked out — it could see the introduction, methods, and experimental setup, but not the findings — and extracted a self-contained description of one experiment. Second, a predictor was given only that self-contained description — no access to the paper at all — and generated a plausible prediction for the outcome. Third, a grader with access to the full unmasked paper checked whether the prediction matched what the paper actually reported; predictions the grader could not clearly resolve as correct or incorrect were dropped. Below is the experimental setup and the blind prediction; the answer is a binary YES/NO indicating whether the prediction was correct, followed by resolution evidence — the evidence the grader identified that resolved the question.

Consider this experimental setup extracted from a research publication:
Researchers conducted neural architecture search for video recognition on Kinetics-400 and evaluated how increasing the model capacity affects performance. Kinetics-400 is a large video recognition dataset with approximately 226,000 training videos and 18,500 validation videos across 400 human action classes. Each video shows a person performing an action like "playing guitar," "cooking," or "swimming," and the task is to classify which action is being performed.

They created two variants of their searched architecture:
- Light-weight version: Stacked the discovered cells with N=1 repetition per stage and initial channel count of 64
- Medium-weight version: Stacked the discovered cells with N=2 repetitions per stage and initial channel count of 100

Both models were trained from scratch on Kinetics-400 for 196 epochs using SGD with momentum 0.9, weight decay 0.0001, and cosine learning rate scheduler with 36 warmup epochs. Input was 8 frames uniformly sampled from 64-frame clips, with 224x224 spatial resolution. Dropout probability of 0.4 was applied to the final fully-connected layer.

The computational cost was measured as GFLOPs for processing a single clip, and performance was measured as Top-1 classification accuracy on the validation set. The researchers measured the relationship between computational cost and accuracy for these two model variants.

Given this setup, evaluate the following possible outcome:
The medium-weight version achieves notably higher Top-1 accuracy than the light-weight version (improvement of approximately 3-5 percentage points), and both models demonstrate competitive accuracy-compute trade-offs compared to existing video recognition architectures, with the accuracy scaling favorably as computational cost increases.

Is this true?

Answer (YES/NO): NO